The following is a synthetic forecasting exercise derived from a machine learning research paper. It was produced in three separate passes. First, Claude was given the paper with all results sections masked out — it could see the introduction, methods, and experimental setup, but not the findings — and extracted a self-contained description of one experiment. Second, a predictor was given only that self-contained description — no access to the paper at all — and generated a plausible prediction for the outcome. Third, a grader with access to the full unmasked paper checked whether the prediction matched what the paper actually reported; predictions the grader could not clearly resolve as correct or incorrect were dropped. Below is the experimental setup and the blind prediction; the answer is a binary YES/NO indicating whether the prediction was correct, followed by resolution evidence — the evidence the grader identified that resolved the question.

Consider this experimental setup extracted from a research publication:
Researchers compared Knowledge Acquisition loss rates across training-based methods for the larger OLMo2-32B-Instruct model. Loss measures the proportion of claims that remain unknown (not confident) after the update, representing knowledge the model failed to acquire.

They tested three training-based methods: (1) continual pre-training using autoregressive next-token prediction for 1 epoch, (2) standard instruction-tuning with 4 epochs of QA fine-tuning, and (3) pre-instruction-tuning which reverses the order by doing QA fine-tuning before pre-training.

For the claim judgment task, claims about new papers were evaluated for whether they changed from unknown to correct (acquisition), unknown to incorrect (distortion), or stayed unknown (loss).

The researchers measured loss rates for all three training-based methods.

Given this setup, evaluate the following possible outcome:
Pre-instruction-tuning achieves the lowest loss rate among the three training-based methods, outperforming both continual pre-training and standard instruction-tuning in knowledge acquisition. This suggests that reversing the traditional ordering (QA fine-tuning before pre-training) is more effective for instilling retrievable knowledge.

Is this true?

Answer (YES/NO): NO